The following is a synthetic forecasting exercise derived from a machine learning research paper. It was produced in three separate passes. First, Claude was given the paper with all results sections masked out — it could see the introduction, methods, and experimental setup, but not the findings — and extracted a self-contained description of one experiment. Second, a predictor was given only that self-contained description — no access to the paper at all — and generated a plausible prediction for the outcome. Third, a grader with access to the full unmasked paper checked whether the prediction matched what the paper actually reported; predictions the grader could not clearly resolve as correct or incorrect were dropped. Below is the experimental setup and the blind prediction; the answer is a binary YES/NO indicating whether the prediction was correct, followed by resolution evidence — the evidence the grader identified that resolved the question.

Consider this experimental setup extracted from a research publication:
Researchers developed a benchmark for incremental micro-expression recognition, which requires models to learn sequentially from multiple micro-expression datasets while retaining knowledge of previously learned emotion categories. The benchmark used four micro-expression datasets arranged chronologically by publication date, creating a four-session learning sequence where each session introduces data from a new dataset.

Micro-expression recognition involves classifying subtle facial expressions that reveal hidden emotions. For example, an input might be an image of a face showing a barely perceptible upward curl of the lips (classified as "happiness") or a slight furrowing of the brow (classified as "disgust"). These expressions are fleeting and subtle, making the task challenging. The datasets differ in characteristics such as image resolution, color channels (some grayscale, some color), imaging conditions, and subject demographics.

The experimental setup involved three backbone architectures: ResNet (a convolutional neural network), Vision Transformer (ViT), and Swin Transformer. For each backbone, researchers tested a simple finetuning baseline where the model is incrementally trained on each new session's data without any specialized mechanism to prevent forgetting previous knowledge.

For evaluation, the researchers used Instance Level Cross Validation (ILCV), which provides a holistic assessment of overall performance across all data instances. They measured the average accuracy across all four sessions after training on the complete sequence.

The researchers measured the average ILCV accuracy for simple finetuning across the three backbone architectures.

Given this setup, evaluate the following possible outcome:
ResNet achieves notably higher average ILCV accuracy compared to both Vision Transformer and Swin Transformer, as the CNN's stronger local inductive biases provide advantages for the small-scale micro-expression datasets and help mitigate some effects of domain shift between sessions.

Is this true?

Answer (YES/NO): NO